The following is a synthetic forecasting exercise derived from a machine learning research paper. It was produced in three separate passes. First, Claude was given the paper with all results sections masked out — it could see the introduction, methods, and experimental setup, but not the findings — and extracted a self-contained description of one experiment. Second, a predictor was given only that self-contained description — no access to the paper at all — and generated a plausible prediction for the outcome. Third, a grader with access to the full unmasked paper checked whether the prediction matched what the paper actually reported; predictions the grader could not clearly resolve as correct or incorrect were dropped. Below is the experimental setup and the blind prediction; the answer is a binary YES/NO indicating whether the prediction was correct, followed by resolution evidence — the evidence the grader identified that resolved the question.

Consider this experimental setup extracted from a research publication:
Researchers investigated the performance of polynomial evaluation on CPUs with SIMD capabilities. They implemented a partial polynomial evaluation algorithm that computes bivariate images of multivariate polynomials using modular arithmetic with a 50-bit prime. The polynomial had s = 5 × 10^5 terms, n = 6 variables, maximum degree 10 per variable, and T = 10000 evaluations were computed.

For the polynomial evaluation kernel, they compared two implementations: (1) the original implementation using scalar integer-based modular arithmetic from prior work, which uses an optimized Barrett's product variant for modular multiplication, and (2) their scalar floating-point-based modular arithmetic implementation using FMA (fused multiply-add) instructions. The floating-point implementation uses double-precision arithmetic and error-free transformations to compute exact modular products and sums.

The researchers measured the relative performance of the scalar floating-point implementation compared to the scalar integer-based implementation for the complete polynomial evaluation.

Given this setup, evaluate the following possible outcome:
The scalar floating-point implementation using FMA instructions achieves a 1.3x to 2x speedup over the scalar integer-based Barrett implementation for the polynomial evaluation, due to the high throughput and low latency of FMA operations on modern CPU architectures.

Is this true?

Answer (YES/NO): NO